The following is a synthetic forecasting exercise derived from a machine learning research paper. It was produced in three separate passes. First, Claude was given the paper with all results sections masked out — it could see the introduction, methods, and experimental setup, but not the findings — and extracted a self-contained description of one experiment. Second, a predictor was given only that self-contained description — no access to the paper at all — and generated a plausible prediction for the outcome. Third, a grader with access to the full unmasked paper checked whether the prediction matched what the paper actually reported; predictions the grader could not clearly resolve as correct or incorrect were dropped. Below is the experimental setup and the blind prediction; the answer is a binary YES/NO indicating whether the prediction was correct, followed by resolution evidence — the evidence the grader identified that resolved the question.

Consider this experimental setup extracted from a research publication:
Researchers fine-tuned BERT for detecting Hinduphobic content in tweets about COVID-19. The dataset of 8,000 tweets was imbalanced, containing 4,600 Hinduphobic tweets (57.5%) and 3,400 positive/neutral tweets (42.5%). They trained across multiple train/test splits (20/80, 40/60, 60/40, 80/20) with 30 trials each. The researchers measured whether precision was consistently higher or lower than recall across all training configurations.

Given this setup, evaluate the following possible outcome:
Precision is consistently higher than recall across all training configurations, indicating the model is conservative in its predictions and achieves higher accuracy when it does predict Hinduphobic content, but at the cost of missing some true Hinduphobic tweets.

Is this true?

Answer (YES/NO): YES